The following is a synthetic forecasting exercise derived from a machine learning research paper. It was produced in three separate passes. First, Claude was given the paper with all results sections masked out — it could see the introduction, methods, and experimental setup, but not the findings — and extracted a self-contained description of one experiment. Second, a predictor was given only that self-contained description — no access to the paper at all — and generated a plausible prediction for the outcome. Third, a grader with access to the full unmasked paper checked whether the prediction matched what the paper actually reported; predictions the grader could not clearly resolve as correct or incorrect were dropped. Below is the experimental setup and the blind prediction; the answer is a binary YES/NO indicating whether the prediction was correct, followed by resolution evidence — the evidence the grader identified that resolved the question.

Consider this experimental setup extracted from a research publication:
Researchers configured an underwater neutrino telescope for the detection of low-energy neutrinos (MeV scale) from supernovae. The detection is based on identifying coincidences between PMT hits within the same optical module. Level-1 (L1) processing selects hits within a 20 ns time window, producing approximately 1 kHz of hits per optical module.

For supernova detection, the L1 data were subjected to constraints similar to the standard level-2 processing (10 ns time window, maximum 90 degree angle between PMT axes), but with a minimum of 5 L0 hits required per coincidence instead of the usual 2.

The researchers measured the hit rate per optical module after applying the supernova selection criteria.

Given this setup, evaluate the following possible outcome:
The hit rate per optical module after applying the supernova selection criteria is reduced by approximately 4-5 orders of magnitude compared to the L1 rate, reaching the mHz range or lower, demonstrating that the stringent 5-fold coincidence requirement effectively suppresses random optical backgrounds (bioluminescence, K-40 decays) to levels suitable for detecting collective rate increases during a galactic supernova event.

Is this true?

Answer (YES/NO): NO